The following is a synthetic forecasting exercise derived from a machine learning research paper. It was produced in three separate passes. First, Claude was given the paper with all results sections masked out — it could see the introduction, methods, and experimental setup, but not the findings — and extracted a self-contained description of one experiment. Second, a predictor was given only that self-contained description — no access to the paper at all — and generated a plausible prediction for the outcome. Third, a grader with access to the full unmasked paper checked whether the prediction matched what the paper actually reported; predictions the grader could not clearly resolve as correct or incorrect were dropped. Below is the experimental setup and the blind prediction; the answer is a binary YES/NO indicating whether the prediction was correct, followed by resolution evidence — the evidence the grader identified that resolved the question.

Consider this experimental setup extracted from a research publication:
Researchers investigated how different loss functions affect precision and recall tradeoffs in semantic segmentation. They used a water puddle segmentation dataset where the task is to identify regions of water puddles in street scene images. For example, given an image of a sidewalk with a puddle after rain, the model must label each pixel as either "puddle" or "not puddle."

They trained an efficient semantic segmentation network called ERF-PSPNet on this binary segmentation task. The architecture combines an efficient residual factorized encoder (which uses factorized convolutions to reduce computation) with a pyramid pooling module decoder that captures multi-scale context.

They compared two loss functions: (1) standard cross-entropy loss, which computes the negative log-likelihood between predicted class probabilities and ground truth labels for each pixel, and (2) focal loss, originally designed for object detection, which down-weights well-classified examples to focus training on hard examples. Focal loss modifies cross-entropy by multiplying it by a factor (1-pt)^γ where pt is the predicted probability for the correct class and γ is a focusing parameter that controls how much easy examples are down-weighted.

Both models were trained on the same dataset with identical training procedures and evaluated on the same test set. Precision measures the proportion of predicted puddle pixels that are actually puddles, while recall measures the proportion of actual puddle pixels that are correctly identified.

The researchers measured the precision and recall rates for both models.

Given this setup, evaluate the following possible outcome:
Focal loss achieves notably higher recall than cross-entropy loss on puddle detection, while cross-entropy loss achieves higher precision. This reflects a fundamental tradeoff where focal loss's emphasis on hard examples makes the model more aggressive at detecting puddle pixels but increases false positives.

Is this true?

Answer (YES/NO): NO